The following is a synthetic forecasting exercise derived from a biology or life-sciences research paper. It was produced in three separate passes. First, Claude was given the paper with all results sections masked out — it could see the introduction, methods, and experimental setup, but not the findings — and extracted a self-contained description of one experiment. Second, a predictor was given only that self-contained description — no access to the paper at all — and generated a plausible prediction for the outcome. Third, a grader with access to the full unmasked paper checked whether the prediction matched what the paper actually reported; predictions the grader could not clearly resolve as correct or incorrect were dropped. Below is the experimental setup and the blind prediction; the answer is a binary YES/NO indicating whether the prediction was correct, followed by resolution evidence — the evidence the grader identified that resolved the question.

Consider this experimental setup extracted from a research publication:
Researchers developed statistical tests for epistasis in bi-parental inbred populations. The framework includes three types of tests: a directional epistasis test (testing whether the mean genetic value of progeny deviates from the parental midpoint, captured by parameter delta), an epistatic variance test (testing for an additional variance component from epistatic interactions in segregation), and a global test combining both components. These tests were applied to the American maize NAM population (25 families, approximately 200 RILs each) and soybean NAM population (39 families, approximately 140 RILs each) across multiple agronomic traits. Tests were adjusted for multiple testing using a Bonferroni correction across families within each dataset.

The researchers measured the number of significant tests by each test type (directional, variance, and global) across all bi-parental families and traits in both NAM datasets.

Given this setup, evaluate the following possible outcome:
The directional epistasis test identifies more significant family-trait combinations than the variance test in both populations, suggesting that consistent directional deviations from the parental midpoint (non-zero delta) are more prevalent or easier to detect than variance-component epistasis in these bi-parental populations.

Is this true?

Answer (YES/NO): YES